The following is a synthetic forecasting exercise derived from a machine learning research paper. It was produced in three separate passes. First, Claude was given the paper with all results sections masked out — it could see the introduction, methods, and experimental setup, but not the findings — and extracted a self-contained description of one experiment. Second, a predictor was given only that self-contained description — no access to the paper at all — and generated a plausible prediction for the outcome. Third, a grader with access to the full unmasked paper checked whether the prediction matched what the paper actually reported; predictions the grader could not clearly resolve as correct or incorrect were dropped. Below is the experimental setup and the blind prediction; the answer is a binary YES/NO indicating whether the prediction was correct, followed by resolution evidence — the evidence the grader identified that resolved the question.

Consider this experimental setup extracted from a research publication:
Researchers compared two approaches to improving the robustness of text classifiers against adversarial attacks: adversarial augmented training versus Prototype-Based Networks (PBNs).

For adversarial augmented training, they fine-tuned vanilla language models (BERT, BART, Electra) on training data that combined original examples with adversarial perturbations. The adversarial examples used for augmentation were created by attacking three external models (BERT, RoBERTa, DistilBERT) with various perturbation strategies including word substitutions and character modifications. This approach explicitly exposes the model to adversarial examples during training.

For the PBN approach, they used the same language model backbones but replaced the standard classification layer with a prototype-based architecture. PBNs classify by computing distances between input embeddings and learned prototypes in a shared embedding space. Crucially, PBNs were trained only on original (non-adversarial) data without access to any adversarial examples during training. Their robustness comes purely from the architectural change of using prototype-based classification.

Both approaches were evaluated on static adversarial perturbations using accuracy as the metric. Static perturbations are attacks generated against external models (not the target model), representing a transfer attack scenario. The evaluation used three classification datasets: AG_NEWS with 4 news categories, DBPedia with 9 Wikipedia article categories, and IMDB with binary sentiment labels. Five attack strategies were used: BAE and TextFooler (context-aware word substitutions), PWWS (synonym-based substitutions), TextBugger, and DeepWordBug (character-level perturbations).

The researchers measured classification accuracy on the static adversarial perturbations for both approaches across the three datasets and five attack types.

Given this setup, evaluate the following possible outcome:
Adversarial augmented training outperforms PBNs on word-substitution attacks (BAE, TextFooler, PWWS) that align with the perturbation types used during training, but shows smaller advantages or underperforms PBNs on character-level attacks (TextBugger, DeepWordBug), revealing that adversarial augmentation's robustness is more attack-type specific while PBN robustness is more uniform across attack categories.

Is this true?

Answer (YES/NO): NO